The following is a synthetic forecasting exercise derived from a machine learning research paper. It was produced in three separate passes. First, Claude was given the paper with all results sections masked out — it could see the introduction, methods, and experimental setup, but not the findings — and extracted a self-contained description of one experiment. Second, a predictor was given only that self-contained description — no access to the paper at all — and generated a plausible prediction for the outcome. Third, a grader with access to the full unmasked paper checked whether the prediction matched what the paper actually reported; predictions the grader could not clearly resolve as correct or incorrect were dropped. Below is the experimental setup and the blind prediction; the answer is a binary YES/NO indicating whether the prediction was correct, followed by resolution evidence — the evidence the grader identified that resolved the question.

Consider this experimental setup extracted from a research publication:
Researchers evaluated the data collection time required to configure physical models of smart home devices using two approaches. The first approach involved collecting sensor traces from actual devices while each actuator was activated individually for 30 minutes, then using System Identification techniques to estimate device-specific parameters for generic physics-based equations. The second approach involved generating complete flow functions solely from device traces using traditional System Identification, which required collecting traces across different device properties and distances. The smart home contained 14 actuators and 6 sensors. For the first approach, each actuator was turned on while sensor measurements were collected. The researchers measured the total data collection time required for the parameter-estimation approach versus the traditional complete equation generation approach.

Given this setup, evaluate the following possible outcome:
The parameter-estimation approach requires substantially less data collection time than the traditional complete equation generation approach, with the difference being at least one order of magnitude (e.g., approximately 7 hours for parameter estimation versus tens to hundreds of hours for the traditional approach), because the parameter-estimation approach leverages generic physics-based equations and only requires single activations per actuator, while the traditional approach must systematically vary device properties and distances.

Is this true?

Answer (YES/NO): YES